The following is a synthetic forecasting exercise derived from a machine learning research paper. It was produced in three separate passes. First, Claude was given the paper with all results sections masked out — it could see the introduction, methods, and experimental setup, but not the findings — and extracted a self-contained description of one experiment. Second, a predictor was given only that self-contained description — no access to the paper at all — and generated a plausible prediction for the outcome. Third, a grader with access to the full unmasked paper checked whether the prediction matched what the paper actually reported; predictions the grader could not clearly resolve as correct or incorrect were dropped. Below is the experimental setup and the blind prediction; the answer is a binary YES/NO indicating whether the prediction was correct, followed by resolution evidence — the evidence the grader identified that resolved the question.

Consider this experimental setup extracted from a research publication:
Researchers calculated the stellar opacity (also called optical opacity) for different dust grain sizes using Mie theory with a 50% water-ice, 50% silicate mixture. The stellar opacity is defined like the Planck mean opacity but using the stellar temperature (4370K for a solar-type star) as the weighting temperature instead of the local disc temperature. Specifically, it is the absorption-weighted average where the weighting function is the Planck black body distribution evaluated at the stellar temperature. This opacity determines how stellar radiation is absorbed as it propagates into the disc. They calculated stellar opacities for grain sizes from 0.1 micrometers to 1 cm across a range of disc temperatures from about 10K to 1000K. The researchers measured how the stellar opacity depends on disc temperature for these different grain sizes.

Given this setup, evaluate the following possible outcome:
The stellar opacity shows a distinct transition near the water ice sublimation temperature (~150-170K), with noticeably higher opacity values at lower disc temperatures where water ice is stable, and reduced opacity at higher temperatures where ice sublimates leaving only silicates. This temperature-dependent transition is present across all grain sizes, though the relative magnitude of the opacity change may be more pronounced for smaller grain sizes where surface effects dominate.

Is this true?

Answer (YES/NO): YES